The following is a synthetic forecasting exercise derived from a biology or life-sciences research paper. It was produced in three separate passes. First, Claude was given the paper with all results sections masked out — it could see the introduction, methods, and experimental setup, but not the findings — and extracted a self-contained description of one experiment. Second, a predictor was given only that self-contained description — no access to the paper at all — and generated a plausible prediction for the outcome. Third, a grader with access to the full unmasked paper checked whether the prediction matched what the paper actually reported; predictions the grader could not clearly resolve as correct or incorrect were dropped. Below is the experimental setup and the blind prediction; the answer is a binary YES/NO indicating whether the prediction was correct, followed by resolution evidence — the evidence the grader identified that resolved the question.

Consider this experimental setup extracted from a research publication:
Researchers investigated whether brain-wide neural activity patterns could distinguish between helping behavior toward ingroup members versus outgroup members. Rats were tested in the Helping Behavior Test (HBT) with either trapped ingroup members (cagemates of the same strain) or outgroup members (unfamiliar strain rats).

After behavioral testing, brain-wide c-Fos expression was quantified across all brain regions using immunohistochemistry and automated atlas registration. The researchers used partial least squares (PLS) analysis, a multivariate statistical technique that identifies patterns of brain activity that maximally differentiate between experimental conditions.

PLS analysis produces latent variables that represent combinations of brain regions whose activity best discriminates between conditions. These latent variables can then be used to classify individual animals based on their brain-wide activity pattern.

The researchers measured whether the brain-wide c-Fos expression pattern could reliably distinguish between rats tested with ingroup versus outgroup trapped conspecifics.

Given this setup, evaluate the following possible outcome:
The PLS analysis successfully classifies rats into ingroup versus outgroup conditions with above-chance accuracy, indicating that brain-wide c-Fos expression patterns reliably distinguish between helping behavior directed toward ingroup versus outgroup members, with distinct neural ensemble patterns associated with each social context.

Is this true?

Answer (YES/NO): NO